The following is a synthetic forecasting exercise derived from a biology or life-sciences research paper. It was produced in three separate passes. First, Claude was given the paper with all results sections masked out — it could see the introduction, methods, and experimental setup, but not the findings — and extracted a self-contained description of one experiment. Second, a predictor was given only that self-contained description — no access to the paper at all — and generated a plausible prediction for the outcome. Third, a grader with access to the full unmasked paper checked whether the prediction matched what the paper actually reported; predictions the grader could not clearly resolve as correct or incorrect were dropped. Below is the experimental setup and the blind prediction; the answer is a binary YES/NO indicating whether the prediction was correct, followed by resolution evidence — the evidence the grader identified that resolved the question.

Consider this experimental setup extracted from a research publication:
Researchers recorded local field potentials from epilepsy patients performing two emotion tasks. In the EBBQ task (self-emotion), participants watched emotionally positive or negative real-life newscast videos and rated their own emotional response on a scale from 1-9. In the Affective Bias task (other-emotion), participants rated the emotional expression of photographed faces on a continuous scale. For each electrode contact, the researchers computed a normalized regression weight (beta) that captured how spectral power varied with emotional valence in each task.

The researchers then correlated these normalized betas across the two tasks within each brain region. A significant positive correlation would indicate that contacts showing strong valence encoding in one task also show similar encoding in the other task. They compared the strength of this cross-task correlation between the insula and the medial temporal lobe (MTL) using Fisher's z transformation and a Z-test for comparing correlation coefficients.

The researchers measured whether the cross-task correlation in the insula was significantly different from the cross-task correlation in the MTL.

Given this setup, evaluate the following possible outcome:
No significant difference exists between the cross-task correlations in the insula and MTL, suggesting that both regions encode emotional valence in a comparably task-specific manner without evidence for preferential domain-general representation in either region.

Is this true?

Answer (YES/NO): NO